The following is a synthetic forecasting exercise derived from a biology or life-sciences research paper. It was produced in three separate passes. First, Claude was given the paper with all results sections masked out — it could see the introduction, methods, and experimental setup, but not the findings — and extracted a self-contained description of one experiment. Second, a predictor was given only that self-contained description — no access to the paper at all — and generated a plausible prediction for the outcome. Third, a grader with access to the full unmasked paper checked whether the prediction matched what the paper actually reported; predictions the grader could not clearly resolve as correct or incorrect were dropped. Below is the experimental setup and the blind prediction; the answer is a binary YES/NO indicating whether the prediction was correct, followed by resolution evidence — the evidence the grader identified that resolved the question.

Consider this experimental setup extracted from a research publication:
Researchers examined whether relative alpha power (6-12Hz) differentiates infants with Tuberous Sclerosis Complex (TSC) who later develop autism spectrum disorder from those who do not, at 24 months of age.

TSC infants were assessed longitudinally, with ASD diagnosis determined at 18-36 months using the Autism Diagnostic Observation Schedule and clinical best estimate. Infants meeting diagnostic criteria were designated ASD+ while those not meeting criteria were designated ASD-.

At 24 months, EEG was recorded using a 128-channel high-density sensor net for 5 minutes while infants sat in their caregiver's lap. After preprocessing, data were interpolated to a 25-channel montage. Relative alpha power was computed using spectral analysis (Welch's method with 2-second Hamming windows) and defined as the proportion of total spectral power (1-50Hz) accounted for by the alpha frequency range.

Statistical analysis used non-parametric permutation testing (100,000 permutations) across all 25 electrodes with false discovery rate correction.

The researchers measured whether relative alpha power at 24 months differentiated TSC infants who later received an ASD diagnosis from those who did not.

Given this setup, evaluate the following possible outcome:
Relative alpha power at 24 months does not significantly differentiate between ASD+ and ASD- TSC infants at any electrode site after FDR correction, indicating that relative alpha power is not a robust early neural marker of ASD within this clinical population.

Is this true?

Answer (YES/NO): YES